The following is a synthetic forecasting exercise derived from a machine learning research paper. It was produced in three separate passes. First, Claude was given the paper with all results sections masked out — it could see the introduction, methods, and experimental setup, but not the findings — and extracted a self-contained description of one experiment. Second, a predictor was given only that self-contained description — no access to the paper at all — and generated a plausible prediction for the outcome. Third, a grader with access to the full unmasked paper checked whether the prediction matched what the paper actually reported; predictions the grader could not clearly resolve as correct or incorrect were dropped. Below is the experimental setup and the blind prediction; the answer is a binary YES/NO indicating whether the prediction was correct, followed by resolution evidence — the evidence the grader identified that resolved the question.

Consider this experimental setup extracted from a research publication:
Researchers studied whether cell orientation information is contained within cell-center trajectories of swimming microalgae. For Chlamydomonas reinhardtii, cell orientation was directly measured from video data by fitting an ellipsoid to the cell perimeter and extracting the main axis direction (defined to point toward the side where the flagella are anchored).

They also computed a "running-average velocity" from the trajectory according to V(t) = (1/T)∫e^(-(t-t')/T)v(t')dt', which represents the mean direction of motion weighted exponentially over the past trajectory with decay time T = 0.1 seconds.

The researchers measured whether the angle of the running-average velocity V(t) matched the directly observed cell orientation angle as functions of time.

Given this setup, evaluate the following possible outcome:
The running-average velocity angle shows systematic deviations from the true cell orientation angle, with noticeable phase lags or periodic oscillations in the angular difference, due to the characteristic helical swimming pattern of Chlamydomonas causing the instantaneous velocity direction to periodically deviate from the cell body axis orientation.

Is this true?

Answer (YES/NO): NO